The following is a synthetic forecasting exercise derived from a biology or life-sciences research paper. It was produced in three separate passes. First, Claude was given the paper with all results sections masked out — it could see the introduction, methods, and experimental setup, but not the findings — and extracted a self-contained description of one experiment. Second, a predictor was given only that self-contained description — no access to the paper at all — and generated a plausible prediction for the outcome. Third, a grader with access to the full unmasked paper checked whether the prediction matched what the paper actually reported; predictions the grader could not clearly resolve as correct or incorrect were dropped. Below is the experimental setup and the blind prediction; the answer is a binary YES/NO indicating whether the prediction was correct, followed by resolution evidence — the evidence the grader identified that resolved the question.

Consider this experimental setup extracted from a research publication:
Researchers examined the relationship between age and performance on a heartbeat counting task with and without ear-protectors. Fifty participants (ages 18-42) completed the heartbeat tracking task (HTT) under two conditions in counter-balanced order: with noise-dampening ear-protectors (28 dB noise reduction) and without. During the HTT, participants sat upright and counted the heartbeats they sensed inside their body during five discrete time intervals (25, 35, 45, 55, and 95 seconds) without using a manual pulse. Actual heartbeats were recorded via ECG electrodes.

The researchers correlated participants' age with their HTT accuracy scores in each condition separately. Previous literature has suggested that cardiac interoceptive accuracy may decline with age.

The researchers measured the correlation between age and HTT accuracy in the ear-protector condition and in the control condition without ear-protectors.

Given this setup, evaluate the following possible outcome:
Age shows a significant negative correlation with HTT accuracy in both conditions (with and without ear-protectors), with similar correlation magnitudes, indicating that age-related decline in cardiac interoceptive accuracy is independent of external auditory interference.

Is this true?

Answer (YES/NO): NO